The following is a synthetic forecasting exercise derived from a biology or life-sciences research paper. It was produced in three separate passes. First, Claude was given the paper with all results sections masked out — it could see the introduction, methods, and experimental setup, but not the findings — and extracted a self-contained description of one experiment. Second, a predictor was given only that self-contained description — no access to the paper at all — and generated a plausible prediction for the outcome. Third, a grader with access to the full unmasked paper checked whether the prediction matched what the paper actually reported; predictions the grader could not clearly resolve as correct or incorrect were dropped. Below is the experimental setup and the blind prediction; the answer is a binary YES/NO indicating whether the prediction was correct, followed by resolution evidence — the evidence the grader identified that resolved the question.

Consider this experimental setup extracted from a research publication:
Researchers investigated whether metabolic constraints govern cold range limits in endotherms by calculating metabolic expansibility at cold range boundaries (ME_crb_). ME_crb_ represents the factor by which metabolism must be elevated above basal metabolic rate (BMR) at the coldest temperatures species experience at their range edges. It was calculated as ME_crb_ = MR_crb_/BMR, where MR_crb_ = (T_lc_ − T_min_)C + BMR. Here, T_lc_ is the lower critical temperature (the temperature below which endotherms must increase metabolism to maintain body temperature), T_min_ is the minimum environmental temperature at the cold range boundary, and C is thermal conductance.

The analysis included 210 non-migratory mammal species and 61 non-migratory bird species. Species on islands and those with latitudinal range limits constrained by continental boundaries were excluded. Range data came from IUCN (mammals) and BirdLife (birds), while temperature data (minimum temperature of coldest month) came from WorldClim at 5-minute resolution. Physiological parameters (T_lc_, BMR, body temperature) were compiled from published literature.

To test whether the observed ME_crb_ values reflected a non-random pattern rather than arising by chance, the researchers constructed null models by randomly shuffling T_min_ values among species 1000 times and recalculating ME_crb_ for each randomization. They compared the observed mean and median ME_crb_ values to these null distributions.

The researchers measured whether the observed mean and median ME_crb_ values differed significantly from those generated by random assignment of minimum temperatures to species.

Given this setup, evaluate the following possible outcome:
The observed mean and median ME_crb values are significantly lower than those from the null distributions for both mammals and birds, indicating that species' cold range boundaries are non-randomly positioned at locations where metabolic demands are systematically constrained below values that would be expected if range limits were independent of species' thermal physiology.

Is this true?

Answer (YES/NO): NO